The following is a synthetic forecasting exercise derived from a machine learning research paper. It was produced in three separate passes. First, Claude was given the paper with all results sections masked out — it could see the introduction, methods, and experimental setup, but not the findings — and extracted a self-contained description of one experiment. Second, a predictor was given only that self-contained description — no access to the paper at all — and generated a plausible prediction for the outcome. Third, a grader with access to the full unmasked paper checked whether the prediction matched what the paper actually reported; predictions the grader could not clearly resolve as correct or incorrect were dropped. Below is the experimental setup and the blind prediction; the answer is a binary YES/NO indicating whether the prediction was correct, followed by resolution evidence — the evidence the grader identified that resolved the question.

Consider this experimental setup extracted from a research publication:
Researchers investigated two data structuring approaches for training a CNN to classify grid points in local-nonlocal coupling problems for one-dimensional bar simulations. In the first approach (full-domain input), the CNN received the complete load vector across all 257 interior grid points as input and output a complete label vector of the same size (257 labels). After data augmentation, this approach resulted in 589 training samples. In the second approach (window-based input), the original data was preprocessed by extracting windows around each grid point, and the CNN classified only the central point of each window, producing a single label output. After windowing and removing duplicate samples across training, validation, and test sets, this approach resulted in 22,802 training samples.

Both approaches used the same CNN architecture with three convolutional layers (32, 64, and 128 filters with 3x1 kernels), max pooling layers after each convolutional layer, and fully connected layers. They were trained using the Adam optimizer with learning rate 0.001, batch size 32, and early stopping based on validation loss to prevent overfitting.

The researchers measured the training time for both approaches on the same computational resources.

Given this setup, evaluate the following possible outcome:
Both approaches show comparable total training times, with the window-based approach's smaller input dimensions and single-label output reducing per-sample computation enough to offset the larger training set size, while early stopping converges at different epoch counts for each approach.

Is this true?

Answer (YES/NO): NO